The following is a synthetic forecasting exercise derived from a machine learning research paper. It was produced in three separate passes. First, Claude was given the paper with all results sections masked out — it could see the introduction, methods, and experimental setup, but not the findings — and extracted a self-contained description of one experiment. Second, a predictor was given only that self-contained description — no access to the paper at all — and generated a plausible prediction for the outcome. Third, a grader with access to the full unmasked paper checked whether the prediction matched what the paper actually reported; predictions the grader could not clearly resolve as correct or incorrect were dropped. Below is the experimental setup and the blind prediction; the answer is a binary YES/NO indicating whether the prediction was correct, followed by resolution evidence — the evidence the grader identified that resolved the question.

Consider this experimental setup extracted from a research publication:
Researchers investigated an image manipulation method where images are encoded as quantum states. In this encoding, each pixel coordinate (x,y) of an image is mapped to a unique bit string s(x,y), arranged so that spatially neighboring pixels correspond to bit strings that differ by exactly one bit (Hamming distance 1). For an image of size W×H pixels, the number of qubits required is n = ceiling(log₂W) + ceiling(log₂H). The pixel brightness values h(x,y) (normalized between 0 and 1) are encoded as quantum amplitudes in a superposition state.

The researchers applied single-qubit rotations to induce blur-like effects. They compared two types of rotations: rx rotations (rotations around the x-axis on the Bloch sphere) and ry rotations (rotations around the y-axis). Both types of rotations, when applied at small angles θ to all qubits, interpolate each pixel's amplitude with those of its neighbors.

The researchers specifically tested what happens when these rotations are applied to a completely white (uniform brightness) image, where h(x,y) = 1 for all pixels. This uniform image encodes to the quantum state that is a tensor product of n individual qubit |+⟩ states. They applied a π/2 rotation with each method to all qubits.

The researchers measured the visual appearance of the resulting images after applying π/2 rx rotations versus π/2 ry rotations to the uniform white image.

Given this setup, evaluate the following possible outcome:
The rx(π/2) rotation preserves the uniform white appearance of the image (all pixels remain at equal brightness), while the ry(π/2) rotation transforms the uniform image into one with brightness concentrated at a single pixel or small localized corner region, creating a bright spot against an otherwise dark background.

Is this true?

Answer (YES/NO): YES